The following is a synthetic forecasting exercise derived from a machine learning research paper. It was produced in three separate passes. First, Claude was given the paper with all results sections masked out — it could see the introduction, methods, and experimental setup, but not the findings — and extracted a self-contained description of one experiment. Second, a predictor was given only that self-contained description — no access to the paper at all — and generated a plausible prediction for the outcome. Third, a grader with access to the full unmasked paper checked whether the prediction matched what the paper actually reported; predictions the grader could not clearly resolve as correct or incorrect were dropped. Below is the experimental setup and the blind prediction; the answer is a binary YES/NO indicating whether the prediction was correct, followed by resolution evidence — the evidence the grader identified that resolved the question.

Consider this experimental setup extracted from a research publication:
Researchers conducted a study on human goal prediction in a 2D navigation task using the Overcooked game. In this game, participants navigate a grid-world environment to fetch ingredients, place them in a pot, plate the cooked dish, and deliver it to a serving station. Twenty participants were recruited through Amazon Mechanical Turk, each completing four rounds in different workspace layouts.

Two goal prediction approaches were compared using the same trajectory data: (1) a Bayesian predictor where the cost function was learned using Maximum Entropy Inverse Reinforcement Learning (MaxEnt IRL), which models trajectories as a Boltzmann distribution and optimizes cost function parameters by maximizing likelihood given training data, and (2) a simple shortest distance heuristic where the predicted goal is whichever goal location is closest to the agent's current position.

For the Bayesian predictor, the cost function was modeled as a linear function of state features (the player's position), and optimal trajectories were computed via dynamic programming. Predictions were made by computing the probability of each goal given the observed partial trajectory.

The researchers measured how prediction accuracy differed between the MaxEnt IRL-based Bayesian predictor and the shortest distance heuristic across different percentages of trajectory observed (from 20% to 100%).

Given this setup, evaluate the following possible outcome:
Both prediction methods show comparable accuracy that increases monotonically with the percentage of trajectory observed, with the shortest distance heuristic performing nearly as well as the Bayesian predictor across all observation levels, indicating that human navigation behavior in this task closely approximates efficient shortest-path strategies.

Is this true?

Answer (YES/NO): NO